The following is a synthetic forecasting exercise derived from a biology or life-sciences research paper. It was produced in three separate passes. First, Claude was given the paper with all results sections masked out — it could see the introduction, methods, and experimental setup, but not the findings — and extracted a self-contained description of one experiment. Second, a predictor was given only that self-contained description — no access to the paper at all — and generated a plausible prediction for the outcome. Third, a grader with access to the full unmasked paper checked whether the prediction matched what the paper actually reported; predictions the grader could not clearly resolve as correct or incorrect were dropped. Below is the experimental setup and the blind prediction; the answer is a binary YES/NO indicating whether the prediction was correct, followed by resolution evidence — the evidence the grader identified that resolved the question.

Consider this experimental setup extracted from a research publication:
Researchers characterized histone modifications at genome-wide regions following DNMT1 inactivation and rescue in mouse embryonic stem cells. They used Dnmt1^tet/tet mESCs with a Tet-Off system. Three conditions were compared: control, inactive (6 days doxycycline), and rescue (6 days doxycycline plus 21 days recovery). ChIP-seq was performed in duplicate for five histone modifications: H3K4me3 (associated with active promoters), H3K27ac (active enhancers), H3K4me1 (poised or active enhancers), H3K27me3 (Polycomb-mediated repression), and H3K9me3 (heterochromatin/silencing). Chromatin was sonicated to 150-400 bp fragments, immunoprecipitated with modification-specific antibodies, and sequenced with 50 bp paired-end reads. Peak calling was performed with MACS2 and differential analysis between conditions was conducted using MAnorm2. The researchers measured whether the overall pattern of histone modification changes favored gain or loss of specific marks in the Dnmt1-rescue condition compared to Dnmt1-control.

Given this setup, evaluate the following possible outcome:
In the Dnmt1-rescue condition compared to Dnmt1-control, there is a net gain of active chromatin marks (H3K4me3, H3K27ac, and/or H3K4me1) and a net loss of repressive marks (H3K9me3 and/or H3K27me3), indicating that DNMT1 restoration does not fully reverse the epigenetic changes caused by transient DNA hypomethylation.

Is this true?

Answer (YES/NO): NO